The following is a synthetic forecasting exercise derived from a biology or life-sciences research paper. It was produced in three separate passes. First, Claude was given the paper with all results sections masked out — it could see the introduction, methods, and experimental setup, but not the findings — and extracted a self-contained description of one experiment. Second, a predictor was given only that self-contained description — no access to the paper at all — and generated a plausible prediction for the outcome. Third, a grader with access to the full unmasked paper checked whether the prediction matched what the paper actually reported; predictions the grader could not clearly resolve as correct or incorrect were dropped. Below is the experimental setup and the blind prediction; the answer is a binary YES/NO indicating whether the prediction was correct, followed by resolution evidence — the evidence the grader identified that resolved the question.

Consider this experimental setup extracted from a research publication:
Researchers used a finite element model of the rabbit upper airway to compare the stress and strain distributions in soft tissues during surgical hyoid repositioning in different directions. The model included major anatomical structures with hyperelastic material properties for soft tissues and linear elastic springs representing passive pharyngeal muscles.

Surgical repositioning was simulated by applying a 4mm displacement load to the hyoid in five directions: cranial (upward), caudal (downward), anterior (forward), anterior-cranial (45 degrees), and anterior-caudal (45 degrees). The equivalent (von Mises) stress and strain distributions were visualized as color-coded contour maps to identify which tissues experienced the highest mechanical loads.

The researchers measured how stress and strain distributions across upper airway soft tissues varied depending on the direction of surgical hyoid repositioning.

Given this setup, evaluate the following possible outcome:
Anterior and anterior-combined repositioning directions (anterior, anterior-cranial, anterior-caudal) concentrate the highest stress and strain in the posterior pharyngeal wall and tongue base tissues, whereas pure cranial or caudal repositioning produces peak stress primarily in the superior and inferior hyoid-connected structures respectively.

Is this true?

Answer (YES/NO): NO